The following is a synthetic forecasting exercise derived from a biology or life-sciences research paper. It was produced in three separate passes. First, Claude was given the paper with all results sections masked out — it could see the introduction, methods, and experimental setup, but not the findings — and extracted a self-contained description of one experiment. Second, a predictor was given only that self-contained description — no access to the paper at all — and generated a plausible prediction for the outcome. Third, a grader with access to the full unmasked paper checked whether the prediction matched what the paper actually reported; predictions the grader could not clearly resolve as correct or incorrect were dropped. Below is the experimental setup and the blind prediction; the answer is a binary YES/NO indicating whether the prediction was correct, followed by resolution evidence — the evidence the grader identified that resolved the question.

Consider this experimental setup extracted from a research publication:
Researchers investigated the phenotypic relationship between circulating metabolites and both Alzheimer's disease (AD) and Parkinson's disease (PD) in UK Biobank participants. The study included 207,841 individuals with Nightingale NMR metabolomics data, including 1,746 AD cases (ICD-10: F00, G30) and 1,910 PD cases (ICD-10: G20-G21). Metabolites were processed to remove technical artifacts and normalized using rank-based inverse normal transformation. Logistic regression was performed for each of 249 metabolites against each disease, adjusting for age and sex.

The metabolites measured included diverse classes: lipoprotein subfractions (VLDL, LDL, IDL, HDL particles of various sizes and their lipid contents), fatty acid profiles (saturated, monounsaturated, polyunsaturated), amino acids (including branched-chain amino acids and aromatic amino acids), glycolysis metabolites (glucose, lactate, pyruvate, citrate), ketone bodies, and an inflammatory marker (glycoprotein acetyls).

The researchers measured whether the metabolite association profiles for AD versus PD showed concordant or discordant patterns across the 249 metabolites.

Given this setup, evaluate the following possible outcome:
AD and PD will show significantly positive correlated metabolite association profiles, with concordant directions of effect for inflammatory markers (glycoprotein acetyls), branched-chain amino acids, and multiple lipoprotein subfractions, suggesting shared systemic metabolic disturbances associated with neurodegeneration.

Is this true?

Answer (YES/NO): YES